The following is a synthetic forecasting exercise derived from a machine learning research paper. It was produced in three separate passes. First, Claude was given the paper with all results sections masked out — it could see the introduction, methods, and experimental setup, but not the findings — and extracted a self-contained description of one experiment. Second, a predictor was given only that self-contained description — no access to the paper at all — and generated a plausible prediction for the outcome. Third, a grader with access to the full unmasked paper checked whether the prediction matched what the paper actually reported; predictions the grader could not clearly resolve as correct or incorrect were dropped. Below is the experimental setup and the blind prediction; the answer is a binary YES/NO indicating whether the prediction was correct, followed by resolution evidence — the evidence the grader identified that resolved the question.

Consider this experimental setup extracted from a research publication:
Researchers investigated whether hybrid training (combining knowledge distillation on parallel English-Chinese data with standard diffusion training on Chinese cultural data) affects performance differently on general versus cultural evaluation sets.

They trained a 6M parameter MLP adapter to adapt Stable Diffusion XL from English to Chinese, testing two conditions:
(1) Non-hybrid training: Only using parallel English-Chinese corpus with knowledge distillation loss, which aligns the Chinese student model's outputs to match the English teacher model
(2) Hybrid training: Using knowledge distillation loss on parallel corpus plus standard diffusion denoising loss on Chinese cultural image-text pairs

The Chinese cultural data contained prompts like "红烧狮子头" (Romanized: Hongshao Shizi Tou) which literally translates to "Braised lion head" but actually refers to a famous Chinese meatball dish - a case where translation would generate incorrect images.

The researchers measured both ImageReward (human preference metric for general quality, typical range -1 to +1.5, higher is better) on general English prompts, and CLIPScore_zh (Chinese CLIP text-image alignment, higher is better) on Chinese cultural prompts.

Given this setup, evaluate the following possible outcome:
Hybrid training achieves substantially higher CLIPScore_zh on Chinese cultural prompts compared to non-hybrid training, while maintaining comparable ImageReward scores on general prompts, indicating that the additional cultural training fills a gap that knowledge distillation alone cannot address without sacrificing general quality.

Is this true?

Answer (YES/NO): NO